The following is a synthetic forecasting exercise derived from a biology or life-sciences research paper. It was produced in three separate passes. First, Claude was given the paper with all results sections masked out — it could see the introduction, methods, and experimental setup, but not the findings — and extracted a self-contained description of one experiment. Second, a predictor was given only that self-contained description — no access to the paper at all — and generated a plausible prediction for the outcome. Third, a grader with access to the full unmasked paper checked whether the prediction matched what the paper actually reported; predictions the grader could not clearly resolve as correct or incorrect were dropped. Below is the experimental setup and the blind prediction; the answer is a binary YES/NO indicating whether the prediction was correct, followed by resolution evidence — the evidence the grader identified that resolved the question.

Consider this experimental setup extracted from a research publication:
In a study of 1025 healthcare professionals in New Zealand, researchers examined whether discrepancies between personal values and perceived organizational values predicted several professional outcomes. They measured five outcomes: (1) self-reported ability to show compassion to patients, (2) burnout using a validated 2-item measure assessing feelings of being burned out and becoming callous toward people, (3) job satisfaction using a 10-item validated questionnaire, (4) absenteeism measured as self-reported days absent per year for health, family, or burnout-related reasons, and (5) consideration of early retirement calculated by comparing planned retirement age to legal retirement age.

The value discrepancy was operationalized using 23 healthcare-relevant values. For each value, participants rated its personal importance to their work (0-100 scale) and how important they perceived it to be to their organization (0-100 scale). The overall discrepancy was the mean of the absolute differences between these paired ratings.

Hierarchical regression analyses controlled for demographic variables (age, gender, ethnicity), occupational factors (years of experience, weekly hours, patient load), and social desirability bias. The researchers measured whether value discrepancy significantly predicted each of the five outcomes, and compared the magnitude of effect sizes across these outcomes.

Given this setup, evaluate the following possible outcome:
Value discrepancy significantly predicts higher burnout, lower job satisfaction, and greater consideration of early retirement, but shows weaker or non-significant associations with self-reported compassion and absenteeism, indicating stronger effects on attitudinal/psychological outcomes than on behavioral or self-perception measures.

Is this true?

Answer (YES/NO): NO